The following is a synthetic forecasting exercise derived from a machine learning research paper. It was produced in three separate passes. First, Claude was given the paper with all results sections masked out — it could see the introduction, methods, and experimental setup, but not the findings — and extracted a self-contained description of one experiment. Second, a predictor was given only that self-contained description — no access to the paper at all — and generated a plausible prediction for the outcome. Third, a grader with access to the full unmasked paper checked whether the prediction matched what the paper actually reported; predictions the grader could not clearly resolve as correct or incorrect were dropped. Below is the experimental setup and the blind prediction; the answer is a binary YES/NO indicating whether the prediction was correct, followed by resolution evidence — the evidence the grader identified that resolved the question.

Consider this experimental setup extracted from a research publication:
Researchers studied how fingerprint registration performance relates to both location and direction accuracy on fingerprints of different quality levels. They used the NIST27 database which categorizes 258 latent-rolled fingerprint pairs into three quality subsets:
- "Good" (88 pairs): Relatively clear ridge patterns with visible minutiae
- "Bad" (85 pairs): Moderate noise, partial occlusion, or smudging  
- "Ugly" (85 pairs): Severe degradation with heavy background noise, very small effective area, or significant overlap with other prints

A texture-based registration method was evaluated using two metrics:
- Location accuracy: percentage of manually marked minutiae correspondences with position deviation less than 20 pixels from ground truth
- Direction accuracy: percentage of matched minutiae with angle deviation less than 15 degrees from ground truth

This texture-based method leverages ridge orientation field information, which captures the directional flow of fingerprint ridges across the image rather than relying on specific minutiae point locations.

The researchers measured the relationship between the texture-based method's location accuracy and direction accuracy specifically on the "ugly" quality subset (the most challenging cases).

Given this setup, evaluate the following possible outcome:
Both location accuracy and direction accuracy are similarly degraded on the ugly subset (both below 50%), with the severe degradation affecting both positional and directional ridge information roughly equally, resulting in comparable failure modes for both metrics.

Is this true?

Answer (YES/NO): NO